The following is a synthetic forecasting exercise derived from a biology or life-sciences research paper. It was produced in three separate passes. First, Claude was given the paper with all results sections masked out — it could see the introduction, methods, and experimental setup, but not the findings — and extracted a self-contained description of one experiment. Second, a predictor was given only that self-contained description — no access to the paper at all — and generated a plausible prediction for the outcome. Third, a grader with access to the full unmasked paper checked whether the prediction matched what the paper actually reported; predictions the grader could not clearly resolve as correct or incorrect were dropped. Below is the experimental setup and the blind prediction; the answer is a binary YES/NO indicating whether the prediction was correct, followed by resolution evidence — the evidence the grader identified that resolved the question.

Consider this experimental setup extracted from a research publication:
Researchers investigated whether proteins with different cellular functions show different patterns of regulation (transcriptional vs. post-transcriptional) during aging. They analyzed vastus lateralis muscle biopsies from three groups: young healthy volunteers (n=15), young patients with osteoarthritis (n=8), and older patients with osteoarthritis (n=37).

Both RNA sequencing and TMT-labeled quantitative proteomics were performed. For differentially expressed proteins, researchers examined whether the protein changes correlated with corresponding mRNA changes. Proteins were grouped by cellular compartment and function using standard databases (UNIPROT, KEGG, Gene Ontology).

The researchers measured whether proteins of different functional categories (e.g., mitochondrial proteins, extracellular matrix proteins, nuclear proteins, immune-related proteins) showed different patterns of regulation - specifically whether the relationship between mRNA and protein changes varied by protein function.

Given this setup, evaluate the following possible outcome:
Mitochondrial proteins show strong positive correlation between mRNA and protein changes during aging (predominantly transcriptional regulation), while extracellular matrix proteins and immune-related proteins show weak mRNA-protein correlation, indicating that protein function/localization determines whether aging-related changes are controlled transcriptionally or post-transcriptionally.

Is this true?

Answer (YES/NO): NO